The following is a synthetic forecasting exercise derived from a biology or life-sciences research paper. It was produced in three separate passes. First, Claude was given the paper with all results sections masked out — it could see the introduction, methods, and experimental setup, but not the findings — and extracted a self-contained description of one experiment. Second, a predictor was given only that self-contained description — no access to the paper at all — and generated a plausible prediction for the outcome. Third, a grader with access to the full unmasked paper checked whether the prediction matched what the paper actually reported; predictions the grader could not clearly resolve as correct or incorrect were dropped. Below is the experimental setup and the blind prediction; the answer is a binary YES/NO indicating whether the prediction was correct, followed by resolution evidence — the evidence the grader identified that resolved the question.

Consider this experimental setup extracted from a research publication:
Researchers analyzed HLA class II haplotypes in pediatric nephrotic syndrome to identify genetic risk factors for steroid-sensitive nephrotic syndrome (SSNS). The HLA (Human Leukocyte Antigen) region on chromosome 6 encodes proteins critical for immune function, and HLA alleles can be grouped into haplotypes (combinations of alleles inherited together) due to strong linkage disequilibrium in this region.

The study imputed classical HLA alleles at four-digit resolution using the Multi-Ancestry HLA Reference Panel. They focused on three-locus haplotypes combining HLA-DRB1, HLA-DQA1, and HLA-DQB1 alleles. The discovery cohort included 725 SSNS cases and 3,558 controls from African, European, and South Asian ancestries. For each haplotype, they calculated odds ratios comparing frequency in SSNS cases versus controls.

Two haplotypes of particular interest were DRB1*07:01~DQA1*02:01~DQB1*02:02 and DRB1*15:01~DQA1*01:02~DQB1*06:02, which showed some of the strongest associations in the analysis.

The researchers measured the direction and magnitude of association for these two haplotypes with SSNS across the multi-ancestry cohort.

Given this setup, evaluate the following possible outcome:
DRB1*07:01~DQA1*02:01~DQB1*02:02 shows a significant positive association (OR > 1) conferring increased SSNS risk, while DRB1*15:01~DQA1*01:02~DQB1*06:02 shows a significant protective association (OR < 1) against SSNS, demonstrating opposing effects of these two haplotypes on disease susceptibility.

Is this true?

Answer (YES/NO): YES